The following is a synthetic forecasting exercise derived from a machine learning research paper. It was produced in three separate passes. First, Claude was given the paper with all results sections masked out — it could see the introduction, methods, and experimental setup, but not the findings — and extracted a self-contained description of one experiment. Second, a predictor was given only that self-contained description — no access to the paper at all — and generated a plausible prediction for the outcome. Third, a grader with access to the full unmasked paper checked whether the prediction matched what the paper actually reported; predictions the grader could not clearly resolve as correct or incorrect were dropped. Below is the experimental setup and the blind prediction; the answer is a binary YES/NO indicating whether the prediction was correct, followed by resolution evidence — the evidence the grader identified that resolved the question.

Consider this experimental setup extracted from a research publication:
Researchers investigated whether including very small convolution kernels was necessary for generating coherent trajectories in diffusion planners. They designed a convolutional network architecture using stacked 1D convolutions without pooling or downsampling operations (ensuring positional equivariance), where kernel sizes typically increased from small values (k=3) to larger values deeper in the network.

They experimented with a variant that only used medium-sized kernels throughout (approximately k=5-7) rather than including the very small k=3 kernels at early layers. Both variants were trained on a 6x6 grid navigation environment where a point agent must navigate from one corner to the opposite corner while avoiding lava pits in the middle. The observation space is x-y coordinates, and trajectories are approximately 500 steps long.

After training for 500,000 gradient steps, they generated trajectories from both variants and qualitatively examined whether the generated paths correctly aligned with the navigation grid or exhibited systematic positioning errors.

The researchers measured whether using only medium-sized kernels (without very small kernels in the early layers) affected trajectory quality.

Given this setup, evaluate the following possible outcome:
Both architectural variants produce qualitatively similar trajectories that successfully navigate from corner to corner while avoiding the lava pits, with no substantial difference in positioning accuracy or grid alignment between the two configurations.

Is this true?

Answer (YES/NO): NO